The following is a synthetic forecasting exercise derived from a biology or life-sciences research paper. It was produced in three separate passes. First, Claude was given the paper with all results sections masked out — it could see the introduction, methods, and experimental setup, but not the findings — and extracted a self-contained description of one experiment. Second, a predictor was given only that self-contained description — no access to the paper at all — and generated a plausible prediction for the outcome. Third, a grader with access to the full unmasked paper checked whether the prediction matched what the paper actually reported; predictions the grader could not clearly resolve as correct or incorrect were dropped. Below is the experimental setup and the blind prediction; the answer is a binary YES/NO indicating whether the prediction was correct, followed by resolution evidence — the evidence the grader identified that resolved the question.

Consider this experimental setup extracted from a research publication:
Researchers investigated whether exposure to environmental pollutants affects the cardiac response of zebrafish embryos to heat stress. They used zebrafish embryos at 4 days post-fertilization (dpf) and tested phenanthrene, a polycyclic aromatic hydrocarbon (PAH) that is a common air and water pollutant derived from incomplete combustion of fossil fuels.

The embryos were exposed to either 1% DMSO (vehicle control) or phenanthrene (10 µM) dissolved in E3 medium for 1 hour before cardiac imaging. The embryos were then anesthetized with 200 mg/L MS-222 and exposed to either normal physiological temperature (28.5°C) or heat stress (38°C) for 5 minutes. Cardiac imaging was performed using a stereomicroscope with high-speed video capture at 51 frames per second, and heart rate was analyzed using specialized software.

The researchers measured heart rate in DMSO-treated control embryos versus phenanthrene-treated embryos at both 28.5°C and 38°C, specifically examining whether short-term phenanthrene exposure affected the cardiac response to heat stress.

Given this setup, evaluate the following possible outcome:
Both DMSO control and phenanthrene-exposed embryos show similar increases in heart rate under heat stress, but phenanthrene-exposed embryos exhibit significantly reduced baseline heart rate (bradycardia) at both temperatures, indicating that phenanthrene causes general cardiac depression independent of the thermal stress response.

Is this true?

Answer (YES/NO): NO